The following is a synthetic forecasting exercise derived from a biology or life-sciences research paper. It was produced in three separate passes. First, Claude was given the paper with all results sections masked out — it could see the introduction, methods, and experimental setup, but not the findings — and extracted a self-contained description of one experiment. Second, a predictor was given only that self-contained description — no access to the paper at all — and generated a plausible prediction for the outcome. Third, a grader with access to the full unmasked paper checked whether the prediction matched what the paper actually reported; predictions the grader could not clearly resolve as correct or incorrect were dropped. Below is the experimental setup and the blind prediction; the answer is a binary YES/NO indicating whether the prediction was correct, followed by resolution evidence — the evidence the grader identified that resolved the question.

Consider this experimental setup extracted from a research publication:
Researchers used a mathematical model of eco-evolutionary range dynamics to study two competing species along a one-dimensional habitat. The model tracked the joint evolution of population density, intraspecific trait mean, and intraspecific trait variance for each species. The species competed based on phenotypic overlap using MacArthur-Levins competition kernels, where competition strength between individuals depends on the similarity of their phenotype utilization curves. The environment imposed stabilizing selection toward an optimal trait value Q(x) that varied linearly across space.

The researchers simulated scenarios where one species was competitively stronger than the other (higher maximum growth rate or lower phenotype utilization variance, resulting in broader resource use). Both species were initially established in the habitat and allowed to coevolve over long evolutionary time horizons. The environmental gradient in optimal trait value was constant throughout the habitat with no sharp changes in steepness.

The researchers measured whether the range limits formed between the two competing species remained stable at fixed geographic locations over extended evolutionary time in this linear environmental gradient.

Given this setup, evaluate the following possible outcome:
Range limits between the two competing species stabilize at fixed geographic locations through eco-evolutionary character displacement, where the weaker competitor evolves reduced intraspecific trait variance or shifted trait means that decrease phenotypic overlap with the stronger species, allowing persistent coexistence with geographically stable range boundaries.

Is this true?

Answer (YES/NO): NO